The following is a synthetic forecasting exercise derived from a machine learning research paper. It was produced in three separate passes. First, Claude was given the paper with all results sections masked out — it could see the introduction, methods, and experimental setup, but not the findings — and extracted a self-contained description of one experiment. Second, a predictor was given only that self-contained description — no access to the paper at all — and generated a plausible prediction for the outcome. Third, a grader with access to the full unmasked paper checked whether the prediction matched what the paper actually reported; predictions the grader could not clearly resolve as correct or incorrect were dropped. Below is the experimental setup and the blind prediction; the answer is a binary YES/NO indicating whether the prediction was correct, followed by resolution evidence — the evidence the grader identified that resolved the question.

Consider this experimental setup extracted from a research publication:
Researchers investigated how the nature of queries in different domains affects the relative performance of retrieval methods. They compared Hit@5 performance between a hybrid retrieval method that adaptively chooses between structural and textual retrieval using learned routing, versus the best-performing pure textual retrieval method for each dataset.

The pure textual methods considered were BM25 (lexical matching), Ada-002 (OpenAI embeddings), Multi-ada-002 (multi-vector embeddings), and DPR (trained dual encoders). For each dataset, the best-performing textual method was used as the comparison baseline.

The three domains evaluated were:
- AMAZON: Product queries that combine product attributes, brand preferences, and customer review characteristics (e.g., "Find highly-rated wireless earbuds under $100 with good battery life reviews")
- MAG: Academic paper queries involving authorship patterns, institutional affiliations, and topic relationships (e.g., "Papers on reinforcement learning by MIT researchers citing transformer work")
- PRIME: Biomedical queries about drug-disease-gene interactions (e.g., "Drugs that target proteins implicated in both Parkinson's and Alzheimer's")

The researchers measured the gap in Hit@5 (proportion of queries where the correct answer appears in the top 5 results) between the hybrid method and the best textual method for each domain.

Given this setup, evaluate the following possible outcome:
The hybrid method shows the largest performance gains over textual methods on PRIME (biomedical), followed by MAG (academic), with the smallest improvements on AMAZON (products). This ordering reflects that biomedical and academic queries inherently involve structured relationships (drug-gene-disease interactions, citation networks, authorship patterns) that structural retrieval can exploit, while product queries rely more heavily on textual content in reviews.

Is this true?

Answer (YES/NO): NO